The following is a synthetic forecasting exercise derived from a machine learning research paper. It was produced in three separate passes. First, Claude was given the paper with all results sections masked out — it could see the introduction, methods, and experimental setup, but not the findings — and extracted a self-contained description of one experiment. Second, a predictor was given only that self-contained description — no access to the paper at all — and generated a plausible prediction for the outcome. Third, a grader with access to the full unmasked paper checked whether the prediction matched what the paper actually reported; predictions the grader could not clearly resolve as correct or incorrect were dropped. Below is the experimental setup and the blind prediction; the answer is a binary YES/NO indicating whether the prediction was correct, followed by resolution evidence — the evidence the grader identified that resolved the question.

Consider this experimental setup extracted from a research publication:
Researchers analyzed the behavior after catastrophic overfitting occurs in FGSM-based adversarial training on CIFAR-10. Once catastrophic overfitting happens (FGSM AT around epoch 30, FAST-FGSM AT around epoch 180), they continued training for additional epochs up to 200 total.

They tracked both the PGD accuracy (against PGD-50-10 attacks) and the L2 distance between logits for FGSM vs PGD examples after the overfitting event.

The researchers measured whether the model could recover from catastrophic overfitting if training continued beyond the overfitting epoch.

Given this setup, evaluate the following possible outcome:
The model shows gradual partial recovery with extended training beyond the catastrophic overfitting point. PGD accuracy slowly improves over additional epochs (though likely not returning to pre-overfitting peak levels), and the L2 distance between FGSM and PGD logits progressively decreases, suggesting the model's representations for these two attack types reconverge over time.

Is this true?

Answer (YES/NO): NO